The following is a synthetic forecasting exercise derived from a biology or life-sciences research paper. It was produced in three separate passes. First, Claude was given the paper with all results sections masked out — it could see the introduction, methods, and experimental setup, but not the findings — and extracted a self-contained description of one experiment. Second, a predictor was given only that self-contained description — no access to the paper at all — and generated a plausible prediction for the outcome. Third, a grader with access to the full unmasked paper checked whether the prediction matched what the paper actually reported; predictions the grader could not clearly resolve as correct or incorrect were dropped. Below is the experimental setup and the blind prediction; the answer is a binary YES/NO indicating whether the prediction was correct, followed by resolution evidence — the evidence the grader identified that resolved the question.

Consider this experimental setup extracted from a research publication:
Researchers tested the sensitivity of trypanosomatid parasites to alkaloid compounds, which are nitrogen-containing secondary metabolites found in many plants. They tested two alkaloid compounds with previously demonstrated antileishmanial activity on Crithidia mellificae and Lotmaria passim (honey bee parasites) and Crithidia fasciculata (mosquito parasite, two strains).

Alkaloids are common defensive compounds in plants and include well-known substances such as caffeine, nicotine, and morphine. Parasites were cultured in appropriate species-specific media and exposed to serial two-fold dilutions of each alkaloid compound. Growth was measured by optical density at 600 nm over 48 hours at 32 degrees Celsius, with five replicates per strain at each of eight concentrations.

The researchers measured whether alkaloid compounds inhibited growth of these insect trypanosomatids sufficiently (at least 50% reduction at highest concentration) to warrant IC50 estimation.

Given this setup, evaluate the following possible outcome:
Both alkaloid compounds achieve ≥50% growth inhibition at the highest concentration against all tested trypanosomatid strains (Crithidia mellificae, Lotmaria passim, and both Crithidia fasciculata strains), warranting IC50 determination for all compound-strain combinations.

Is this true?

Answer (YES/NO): NO